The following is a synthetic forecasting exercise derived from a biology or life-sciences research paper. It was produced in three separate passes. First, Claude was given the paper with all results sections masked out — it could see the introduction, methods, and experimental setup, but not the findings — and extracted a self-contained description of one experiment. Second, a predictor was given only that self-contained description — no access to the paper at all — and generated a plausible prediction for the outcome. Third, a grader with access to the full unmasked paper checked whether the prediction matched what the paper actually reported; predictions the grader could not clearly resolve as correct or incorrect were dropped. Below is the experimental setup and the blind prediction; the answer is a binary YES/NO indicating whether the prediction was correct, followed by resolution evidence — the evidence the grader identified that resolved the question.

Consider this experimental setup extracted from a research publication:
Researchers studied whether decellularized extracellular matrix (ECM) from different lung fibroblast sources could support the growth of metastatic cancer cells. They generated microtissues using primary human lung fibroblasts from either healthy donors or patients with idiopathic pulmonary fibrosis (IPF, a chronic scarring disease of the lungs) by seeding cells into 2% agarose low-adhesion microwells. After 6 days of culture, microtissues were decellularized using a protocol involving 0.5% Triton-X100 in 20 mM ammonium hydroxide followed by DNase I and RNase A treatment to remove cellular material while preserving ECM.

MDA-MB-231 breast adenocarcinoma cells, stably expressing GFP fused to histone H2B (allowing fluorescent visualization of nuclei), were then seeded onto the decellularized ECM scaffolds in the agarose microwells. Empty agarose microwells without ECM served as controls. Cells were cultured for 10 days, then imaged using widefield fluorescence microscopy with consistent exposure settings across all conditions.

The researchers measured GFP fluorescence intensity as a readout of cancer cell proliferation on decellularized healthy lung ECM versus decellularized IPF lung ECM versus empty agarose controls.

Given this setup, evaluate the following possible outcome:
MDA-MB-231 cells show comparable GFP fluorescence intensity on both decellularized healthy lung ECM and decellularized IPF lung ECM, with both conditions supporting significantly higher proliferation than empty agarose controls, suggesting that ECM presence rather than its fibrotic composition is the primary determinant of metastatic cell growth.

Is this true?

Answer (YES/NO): YES